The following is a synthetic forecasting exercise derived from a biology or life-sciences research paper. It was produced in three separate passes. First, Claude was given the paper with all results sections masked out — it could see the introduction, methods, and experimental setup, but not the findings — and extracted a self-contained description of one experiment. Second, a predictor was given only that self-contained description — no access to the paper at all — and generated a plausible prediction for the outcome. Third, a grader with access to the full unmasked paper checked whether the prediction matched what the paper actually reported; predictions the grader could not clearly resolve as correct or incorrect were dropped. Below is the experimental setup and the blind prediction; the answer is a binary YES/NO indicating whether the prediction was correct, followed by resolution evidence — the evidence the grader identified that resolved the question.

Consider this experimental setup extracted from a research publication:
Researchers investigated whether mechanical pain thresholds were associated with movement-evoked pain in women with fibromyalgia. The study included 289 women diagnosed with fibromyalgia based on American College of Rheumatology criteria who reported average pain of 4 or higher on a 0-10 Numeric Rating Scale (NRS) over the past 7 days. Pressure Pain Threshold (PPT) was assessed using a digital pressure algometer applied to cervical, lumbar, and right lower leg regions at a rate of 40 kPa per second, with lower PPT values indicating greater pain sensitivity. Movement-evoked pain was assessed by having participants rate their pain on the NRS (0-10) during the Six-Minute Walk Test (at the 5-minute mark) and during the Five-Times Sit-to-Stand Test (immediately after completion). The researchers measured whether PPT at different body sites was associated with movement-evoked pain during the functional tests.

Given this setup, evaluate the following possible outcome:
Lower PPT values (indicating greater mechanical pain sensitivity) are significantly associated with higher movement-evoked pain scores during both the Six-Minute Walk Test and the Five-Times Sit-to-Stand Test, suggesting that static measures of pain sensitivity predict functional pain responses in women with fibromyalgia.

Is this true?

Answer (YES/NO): YES